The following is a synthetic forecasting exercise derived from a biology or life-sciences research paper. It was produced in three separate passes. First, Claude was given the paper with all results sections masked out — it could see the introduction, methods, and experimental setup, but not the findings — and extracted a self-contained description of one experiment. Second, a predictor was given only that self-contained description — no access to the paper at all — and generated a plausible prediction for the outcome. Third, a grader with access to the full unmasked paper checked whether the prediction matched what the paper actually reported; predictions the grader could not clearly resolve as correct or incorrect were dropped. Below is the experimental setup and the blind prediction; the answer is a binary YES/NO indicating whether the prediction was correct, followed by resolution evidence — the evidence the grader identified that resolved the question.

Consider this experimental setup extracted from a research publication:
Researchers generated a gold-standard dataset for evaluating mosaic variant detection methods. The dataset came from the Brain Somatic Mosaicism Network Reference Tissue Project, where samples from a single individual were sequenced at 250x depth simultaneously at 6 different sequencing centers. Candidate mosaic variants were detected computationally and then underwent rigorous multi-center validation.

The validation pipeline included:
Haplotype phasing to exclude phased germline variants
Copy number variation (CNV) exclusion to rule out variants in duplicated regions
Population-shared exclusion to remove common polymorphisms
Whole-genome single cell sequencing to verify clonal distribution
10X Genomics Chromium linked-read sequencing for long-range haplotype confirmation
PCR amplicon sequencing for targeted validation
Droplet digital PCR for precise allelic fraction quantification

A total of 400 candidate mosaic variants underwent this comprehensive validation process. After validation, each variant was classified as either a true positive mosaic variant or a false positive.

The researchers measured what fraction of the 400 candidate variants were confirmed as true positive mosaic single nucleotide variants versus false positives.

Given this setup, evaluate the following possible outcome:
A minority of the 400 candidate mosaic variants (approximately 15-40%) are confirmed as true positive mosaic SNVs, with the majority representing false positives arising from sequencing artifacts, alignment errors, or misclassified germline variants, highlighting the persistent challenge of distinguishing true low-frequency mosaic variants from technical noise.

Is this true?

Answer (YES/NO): NO